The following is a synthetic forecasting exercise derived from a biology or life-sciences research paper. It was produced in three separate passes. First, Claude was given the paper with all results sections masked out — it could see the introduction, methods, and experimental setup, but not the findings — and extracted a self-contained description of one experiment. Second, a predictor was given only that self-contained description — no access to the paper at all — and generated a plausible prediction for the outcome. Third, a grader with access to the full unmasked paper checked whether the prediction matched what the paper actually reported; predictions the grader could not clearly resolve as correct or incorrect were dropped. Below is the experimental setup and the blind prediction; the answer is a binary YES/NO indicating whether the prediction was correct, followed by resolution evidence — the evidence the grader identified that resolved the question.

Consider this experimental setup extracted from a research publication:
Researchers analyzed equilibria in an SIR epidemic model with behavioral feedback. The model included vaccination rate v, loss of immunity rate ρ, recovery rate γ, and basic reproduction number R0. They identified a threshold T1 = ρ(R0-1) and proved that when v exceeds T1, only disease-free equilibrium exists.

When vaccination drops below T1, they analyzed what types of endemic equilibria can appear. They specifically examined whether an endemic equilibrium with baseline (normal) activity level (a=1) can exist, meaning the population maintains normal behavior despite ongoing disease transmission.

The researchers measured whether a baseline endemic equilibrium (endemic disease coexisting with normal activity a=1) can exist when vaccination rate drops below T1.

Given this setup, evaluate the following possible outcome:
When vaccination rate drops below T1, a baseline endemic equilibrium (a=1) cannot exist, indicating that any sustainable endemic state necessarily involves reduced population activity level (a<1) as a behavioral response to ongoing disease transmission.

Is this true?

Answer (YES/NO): NO